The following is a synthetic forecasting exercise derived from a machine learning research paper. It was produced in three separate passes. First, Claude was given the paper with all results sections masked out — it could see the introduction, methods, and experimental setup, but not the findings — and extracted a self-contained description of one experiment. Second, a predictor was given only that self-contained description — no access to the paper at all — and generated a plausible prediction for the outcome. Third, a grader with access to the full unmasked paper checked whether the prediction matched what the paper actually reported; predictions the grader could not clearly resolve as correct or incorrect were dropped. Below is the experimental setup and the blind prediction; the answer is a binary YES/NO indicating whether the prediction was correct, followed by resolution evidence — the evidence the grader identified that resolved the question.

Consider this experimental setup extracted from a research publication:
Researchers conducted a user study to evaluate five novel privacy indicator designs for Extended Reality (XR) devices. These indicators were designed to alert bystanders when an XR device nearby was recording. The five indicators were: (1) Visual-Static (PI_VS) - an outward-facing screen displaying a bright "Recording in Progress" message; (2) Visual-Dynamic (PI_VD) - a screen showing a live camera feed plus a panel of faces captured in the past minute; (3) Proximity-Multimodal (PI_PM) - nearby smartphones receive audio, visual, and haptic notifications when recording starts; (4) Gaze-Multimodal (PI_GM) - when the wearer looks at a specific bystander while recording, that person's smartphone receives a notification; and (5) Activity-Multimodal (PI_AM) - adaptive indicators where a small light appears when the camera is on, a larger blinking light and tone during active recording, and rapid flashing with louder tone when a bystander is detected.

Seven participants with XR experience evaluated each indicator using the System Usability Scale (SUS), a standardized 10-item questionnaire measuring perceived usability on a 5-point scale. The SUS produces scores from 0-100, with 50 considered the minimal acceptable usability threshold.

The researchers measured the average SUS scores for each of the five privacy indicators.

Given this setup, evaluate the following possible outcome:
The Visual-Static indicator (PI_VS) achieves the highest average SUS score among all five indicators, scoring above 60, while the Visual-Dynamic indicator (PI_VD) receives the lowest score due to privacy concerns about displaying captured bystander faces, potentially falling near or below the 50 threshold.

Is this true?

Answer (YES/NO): NO